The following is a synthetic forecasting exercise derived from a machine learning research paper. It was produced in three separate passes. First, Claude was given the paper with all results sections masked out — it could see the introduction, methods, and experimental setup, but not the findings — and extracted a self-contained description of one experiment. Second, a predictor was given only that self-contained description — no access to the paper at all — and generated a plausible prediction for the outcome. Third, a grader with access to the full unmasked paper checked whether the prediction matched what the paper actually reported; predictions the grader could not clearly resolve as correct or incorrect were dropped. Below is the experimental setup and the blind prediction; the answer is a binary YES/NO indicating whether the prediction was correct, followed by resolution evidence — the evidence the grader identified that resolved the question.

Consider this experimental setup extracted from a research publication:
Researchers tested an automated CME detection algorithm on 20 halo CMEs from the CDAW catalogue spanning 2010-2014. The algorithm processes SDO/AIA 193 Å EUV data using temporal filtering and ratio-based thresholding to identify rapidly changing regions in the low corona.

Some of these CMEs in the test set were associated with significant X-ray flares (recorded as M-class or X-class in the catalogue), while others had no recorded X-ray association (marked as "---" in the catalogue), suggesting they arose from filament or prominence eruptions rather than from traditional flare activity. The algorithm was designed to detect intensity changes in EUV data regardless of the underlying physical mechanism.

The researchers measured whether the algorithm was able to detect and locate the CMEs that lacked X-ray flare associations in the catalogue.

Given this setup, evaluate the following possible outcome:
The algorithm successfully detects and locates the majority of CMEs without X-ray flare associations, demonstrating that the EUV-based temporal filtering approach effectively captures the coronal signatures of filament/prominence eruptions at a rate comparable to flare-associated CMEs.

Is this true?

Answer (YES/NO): YES